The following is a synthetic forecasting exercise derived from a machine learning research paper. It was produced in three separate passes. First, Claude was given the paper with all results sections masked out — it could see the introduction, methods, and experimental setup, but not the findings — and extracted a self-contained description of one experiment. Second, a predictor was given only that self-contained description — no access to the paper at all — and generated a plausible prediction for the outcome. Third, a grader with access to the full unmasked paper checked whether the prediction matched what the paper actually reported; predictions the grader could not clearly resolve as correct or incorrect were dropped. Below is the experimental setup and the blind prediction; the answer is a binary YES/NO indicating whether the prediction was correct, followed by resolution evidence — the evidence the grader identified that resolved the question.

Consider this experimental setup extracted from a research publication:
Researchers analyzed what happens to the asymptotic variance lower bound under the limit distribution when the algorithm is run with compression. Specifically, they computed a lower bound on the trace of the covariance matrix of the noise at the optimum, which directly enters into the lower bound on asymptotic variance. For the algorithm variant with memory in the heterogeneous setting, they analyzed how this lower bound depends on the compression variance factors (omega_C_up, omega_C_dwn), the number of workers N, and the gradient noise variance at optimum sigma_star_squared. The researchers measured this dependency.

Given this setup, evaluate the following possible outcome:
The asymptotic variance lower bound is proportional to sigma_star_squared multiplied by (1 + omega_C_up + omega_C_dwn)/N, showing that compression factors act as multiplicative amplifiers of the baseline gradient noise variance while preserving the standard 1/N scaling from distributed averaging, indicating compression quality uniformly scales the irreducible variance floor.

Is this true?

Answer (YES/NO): NO